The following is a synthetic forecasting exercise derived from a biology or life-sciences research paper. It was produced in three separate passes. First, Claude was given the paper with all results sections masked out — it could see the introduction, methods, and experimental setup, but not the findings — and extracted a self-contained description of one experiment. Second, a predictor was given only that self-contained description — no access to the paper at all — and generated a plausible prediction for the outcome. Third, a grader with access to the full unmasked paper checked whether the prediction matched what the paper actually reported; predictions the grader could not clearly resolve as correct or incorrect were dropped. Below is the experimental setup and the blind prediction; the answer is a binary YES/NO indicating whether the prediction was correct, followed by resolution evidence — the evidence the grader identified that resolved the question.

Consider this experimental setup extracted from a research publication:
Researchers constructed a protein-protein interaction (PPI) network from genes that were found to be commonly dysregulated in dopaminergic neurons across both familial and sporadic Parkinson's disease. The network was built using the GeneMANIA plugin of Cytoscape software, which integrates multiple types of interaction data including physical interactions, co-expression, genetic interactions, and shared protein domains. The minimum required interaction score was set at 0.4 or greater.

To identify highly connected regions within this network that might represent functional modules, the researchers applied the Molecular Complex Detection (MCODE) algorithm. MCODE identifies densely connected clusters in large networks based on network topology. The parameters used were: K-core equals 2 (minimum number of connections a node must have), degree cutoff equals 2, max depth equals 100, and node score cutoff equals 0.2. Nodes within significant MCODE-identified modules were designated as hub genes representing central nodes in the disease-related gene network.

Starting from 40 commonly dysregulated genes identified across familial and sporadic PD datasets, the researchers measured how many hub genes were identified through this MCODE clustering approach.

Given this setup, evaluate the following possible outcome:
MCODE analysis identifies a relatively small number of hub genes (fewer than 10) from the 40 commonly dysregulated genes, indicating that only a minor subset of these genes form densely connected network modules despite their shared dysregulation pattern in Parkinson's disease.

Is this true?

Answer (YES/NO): NO